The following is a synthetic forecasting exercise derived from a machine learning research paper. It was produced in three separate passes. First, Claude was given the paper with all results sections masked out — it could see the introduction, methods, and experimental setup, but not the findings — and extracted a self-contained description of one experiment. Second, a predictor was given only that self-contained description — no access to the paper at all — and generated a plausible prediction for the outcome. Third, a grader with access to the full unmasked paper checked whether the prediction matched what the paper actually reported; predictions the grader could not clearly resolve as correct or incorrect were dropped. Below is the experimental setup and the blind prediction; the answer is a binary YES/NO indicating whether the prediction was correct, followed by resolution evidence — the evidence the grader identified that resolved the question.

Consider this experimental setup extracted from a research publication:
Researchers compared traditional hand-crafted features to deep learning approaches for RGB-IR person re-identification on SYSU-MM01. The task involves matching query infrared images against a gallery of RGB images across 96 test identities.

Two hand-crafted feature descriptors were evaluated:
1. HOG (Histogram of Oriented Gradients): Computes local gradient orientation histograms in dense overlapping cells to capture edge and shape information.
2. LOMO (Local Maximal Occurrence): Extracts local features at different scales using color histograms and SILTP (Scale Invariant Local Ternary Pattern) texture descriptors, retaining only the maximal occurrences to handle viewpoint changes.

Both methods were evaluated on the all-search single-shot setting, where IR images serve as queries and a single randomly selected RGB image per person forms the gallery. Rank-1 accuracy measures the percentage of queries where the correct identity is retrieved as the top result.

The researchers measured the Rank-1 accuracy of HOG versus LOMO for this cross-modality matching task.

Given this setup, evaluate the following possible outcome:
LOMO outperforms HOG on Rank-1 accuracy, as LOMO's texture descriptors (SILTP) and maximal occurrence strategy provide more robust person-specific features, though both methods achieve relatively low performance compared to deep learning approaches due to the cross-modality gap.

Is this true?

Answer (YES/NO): YES